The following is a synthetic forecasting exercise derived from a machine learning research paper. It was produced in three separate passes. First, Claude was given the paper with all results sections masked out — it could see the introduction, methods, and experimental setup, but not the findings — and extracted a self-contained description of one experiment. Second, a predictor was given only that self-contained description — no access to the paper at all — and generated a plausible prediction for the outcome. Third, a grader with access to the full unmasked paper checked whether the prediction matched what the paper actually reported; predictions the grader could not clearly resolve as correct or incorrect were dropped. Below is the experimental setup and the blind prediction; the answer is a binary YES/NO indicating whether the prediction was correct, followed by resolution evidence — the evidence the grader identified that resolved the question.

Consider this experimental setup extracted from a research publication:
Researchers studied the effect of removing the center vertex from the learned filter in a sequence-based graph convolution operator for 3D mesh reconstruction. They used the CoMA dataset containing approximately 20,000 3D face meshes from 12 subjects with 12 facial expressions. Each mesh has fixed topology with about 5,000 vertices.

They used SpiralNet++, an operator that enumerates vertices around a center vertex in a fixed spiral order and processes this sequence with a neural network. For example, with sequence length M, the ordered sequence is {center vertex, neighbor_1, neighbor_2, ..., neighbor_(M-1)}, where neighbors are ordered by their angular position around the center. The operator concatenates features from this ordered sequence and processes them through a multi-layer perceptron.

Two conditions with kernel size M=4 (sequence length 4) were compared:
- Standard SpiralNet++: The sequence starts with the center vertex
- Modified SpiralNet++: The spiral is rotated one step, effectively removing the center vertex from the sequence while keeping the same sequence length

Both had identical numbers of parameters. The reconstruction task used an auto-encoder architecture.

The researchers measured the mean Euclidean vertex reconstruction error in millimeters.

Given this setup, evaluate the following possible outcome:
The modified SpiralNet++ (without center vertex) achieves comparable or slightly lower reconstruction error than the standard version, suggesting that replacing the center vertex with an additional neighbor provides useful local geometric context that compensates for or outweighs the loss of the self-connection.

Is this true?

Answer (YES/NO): YES